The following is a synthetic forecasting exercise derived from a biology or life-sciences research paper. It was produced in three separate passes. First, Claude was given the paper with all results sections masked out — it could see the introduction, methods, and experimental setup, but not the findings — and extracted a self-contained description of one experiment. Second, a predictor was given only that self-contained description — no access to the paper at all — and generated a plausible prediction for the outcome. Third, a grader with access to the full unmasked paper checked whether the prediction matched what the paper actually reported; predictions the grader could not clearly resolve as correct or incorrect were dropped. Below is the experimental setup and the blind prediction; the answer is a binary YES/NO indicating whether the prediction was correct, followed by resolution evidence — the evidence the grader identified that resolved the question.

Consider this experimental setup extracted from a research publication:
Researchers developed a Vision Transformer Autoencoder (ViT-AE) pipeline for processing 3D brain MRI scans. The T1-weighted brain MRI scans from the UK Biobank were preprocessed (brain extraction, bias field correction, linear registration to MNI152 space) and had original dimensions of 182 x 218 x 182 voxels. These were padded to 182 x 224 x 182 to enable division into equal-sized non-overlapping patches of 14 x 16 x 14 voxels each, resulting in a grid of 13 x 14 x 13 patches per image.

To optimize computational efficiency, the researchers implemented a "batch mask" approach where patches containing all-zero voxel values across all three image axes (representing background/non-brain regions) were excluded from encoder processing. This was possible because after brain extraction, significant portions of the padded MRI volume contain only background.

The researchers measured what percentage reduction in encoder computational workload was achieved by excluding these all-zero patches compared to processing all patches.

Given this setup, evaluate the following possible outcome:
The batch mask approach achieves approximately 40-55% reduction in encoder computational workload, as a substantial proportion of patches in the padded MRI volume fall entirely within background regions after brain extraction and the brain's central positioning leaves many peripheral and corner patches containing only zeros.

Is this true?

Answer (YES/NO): NO